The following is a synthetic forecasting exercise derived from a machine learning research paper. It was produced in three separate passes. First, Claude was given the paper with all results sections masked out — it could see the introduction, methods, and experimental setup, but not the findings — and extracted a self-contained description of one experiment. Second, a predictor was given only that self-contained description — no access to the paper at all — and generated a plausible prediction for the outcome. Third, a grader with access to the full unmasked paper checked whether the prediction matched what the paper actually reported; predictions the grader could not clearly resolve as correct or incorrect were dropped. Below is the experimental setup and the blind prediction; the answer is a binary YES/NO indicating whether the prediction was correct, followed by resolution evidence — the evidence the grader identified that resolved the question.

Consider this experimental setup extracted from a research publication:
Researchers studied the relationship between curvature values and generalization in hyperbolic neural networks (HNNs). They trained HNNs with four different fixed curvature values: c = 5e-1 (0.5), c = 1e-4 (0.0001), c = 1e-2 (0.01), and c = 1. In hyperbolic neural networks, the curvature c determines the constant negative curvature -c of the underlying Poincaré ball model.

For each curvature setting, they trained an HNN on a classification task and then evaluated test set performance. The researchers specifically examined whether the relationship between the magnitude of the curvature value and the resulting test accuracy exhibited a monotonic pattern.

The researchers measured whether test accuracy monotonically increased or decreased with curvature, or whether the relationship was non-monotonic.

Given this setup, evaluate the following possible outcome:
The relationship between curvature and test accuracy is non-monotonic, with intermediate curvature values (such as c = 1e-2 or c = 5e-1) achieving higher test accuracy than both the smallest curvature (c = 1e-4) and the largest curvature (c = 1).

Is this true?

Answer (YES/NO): NO